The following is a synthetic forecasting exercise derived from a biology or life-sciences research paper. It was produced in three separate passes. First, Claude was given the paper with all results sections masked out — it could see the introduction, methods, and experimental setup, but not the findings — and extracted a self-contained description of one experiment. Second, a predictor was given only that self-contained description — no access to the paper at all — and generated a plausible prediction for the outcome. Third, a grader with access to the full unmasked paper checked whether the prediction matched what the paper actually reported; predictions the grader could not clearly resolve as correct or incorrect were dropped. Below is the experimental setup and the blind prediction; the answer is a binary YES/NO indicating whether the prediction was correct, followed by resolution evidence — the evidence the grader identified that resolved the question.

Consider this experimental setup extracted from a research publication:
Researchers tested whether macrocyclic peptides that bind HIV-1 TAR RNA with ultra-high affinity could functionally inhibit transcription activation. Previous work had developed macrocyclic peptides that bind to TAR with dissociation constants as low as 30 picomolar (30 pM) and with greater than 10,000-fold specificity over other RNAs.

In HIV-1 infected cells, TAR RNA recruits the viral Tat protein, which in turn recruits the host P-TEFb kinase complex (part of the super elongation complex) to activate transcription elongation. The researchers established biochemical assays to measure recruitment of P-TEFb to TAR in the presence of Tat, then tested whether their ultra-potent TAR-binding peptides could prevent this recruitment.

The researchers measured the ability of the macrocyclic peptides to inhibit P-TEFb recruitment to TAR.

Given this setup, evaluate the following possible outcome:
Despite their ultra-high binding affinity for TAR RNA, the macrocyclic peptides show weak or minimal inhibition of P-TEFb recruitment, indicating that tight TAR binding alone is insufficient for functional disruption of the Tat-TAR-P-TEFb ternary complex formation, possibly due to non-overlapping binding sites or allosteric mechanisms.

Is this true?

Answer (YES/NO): YES